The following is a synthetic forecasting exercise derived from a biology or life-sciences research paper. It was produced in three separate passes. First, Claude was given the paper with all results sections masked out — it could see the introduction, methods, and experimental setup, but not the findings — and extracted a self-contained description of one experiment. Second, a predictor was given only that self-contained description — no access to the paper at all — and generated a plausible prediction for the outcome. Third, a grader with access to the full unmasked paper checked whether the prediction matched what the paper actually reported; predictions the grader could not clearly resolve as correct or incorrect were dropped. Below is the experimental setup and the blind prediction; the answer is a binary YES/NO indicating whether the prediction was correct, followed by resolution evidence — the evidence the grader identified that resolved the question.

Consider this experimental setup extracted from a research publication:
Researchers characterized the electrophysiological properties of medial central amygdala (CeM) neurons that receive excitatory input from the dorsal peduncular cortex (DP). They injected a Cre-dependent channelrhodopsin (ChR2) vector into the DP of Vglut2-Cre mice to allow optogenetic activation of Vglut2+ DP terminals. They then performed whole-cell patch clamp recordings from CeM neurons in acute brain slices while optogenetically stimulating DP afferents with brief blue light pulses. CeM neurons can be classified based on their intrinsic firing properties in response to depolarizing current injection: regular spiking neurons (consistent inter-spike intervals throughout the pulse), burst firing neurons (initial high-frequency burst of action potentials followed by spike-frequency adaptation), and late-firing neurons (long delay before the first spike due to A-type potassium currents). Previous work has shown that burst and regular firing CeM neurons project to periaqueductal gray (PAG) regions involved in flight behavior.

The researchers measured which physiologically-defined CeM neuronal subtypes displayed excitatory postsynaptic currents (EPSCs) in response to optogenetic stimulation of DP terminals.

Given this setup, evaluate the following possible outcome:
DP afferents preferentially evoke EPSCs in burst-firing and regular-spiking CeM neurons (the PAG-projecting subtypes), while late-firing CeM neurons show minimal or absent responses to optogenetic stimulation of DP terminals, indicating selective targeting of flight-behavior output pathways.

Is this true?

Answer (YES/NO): YES